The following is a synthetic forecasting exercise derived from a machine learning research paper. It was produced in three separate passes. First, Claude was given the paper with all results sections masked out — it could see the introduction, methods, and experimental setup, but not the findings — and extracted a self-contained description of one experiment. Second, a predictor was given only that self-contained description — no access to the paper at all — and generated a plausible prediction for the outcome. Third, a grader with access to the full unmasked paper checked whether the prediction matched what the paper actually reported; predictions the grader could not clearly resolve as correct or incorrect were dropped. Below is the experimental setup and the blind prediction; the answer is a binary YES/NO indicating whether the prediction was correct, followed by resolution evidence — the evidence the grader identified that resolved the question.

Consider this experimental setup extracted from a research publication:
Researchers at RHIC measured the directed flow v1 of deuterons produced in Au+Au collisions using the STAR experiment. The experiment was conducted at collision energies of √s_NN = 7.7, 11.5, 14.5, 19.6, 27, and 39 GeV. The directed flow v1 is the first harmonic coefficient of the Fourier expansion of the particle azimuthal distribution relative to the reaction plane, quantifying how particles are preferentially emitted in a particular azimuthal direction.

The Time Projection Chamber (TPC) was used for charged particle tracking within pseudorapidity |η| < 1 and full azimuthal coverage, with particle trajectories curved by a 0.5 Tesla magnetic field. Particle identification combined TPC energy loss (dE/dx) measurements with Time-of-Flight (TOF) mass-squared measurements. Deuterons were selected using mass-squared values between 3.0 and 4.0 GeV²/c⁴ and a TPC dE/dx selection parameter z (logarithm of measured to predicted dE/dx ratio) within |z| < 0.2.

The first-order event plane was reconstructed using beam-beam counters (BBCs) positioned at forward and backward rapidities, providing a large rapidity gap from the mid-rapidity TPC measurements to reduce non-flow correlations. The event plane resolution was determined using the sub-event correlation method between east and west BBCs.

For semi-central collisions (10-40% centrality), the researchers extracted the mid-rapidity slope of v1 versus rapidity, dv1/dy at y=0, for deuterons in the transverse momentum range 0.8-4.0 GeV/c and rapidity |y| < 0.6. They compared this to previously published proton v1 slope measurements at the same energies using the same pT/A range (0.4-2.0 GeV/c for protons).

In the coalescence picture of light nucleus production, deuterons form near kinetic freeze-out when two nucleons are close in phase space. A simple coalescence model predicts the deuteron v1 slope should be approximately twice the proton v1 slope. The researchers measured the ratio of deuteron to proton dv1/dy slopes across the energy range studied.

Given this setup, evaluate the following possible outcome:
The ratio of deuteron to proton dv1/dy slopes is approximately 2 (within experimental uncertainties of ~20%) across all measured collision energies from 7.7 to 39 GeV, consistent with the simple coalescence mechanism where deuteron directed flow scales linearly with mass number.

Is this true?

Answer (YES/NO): NO